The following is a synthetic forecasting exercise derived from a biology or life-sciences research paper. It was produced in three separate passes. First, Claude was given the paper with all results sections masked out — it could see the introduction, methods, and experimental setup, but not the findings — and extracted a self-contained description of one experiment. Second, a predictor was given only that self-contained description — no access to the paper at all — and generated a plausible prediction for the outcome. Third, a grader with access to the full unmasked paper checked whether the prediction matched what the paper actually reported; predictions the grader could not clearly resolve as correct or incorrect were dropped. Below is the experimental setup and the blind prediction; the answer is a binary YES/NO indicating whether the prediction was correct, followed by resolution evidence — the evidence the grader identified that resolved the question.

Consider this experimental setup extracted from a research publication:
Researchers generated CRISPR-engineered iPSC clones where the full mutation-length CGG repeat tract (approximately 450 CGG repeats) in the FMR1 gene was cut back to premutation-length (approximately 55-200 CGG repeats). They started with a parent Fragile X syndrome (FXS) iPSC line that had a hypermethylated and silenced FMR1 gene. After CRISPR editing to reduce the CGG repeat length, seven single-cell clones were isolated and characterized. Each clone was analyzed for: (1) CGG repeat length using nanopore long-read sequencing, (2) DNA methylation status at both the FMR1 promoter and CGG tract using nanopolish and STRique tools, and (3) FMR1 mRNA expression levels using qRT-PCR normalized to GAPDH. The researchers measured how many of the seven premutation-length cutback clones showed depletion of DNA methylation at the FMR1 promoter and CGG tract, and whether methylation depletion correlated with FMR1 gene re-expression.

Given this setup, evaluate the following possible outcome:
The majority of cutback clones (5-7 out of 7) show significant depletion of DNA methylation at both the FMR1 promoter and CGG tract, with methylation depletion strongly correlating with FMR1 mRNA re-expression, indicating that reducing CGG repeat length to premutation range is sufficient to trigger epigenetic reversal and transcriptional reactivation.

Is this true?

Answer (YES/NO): YES